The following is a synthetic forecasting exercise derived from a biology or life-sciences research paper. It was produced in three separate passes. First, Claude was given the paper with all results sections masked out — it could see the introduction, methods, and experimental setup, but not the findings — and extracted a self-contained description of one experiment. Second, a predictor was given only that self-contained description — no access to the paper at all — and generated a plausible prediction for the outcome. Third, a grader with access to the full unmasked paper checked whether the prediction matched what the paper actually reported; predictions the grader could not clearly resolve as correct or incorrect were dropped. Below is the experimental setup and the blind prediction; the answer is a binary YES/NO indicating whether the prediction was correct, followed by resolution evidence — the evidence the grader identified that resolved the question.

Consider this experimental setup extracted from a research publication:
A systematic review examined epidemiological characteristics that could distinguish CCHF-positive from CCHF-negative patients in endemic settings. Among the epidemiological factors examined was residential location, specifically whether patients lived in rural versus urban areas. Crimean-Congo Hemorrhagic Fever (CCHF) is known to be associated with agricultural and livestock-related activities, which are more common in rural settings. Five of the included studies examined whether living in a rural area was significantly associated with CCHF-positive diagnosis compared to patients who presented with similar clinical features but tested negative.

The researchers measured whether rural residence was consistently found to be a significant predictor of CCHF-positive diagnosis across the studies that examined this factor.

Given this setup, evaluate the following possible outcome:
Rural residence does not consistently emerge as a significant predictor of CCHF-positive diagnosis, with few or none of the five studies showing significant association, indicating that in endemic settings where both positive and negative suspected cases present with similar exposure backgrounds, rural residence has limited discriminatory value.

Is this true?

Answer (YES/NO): YES